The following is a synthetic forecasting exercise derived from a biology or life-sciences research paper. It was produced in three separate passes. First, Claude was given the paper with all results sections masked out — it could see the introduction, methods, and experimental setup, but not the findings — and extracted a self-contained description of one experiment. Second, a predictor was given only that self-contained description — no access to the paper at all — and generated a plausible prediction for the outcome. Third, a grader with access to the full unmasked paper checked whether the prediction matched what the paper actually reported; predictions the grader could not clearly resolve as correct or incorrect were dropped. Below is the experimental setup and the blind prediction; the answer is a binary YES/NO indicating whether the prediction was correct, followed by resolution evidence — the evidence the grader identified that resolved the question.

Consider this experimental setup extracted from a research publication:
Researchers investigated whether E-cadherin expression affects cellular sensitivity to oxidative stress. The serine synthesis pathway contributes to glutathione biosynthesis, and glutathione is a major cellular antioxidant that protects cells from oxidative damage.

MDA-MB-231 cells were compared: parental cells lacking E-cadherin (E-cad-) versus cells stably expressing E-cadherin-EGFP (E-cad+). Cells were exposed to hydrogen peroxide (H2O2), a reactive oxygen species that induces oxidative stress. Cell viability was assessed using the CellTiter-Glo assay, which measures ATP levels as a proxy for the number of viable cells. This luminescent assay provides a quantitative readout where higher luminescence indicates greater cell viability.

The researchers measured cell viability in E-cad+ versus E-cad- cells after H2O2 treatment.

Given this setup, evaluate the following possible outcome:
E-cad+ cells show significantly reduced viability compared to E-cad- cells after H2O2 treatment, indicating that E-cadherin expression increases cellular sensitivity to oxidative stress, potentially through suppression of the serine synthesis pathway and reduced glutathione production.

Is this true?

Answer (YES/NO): NO